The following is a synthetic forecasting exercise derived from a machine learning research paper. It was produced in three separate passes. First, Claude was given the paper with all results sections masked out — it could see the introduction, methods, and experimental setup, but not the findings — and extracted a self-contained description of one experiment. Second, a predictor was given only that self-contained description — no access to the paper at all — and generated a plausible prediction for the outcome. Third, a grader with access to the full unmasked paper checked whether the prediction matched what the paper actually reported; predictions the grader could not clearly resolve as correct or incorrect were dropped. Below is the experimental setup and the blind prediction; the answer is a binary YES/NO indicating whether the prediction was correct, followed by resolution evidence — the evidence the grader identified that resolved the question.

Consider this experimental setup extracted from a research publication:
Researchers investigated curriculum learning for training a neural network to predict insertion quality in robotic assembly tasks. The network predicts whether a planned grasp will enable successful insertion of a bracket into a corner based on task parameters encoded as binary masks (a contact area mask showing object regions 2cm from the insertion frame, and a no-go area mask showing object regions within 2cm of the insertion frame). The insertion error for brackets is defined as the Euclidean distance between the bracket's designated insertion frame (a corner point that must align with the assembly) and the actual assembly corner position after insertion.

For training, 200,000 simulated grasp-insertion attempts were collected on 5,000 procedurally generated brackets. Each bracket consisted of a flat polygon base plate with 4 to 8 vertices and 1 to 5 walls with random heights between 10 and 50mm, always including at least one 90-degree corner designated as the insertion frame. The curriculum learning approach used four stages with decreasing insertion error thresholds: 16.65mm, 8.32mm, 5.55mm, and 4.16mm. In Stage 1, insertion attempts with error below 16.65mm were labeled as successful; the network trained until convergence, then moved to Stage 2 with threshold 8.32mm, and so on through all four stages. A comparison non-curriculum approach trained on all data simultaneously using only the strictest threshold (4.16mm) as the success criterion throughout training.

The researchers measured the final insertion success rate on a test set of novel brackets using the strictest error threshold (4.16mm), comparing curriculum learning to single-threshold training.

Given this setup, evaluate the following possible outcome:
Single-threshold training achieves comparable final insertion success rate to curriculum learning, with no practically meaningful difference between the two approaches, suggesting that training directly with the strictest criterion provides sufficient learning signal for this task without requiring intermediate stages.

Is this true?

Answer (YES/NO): NO